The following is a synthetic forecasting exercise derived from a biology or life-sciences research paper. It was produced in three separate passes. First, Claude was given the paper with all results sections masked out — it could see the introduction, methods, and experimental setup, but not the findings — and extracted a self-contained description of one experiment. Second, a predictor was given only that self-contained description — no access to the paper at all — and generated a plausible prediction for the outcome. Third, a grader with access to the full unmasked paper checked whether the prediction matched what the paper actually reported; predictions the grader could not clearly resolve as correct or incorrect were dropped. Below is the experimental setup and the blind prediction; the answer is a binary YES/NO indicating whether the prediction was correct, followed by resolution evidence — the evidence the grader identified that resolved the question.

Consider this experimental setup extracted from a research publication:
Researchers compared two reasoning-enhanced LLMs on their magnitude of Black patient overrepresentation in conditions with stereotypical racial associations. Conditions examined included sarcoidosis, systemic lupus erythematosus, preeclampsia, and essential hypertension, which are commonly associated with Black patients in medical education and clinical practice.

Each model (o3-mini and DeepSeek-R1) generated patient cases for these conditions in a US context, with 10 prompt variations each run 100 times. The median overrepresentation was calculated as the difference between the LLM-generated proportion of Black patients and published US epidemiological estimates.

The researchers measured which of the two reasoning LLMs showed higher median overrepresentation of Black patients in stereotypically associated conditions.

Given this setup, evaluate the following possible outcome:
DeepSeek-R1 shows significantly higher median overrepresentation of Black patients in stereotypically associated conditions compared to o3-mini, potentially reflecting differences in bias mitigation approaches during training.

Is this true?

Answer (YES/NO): NO